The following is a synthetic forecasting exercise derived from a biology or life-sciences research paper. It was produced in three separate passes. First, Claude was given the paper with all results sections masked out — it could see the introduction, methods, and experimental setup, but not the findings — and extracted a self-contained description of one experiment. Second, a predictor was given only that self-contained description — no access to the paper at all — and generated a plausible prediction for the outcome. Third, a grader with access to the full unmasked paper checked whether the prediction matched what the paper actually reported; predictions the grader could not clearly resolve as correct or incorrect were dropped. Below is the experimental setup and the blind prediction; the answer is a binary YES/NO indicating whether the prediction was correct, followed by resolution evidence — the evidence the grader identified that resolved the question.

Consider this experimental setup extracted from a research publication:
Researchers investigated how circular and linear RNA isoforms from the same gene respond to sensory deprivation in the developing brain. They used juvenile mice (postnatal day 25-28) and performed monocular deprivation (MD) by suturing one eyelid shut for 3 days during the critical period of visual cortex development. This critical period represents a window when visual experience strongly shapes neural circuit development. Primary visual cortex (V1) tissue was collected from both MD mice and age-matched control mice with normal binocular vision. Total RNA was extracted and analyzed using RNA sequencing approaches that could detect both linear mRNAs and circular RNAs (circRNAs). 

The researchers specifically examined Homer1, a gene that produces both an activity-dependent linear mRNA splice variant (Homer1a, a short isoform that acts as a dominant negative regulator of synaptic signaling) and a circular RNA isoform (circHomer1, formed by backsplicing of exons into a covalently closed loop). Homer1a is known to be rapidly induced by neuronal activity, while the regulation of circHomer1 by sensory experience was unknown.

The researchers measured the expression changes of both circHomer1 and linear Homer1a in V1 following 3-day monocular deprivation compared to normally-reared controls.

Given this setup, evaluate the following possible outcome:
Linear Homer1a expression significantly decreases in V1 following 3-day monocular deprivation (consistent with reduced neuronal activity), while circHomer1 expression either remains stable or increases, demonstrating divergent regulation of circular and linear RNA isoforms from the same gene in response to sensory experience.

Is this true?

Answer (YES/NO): YES